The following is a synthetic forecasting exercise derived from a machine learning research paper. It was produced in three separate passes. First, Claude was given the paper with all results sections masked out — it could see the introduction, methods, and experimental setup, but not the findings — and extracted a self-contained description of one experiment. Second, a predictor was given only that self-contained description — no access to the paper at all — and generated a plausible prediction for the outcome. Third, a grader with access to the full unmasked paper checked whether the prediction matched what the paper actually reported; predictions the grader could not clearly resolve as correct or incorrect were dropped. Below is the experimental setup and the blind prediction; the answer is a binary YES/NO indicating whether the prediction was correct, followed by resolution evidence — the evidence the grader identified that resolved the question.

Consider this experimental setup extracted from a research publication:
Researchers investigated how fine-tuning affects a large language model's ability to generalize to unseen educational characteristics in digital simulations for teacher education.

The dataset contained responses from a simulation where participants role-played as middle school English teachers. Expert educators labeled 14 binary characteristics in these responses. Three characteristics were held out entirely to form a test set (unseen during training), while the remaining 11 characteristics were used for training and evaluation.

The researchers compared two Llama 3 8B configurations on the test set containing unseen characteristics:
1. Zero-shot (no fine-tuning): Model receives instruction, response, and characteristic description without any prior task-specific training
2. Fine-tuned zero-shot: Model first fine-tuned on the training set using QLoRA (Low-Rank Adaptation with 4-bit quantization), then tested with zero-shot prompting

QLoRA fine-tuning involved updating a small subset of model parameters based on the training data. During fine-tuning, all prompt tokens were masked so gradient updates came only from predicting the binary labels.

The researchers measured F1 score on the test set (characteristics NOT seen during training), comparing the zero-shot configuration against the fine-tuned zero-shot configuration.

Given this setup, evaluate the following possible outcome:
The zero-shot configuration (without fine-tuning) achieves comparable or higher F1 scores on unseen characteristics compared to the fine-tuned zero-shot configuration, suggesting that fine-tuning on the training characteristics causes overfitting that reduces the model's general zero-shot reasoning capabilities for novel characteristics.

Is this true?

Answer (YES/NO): NO